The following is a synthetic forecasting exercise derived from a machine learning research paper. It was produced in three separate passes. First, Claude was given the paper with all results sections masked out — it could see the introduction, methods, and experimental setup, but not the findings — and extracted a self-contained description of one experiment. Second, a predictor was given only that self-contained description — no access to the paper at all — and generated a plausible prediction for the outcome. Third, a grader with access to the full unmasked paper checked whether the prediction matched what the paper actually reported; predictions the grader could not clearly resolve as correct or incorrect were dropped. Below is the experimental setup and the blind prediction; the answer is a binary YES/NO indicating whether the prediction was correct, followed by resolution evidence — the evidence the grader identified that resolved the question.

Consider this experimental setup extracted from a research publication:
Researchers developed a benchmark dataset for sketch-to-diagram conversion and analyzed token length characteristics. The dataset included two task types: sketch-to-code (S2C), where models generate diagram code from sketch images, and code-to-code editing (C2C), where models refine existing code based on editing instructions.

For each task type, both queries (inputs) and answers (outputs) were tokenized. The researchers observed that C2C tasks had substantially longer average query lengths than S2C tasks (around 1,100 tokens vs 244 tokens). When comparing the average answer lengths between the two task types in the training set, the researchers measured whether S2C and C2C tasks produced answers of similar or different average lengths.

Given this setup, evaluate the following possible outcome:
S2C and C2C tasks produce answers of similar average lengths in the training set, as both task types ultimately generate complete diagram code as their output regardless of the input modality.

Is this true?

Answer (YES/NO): YES